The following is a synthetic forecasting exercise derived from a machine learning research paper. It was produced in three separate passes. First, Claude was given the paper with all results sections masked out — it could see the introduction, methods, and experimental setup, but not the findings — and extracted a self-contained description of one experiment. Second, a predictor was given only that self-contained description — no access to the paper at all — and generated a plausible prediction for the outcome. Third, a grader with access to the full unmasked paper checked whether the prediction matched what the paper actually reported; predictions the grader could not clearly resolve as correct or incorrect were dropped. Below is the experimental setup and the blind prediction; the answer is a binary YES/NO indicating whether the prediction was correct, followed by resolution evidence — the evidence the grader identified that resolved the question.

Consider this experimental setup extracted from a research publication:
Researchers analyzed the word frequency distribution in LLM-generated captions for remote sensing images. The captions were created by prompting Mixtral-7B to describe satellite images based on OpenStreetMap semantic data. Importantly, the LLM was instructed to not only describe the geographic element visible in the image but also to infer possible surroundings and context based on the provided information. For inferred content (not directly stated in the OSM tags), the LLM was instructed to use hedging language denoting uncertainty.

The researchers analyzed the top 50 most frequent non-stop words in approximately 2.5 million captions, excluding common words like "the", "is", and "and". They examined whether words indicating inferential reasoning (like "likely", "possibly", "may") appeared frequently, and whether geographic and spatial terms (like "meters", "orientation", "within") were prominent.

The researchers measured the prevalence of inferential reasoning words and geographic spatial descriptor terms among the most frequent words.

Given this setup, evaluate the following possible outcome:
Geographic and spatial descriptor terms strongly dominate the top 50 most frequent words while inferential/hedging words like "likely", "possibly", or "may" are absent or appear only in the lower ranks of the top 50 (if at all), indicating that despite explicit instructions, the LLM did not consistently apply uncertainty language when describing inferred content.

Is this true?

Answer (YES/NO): NO